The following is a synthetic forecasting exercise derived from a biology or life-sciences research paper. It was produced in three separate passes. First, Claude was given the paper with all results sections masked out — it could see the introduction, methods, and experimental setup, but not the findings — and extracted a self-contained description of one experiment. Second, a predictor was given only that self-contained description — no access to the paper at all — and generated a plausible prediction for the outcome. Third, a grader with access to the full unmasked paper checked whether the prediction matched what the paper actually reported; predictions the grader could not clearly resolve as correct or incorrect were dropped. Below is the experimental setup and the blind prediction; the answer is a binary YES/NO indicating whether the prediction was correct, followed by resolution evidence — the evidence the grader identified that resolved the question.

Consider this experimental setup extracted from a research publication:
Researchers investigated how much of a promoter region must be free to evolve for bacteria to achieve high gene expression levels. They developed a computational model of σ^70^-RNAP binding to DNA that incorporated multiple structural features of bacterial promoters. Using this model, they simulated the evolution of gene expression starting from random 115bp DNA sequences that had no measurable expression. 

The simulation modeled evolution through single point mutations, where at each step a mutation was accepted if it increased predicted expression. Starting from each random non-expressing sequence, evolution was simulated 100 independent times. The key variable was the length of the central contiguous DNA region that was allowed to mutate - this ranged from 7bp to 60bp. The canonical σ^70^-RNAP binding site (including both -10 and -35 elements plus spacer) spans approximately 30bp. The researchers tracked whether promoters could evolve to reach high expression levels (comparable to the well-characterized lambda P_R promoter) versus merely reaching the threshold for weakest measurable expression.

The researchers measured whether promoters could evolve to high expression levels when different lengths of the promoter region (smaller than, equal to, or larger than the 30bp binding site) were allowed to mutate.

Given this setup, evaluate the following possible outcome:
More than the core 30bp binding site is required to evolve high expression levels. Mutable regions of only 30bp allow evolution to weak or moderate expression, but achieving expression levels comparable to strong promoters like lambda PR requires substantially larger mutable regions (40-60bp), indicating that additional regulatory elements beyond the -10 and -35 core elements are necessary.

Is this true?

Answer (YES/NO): NO